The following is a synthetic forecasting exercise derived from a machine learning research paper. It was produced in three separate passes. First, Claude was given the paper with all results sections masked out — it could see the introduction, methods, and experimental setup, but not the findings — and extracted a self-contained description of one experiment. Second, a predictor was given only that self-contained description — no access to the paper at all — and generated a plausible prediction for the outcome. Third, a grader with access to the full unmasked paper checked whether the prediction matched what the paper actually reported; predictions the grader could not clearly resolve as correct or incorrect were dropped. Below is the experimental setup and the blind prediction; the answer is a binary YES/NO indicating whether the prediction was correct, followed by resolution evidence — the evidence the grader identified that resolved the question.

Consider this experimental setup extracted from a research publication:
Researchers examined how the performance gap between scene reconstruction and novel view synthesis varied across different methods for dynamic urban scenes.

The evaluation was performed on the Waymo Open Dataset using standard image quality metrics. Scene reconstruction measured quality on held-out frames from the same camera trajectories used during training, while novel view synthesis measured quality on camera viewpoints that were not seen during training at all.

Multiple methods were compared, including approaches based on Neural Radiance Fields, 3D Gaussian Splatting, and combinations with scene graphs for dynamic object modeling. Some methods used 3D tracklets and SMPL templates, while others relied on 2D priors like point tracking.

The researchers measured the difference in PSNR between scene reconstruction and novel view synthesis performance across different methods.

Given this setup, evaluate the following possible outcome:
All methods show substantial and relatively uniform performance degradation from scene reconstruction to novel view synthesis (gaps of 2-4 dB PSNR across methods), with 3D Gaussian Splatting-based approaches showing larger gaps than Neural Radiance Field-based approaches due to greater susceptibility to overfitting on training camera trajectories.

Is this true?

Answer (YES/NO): NO